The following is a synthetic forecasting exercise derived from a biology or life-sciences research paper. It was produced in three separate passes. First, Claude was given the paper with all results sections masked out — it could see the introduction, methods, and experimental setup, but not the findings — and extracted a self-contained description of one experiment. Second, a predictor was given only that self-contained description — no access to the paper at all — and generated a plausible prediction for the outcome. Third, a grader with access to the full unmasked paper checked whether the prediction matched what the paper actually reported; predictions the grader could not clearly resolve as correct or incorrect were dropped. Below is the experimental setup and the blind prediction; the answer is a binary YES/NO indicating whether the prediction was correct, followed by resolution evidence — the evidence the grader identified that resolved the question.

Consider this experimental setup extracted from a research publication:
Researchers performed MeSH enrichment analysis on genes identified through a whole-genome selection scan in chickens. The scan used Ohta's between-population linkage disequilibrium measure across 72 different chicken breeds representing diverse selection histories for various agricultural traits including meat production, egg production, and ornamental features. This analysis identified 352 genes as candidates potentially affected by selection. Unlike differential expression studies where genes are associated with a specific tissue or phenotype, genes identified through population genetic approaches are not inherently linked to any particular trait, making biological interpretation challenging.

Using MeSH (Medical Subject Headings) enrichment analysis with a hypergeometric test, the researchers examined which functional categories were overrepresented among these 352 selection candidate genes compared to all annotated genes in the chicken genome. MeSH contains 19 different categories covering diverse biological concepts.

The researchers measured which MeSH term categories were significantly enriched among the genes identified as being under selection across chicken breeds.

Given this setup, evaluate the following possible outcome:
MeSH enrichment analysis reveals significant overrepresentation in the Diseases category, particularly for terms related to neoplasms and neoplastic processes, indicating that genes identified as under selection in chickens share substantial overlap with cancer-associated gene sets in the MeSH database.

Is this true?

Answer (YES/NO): NO